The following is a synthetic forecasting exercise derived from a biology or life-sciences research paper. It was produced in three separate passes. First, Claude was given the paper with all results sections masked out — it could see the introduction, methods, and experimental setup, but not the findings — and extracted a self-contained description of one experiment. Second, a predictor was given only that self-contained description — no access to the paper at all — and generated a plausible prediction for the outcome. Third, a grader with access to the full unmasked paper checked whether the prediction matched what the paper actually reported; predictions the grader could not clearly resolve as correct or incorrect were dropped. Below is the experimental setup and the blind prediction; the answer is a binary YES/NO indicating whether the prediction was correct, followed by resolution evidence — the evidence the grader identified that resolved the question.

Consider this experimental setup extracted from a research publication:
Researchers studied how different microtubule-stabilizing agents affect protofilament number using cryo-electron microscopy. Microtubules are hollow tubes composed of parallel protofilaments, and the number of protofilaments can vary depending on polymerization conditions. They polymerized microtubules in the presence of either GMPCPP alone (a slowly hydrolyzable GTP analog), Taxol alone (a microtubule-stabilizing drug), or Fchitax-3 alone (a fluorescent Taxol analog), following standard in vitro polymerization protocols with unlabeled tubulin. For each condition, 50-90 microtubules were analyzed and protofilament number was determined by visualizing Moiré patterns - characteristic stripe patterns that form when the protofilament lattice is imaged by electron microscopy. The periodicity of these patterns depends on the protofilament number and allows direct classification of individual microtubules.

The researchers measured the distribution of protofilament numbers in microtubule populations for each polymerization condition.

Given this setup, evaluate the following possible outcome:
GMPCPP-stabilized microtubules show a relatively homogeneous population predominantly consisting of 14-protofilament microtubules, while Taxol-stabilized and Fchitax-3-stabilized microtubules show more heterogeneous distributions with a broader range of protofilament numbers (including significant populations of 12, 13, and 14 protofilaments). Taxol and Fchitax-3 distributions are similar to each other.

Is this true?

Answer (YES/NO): NO